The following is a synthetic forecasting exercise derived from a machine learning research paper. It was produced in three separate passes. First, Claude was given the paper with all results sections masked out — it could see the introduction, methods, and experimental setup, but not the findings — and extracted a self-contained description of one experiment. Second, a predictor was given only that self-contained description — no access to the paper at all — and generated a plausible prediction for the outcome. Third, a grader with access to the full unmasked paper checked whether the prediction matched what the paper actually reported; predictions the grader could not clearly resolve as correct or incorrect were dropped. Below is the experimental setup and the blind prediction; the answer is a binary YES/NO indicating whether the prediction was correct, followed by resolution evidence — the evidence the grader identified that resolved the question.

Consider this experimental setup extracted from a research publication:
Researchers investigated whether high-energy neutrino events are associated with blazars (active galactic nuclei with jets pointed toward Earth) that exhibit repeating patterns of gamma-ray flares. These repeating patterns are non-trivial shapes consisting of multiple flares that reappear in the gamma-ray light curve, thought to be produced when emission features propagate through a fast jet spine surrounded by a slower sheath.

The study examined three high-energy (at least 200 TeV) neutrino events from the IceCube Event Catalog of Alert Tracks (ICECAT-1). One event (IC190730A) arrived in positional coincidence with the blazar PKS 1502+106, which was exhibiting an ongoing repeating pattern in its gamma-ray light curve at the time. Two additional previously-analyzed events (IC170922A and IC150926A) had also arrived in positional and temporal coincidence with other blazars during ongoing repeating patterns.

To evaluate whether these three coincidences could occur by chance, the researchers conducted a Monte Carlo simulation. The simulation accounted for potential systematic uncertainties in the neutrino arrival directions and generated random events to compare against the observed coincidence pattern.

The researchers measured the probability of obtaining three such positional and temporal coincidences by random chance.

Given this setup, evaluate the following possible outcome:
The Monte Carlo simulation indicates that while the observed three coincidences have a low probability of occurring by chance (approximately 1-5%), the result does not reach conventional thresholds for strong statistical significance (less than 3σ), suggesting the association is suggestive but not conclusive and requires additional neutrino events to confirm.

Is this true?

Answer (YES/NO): NO